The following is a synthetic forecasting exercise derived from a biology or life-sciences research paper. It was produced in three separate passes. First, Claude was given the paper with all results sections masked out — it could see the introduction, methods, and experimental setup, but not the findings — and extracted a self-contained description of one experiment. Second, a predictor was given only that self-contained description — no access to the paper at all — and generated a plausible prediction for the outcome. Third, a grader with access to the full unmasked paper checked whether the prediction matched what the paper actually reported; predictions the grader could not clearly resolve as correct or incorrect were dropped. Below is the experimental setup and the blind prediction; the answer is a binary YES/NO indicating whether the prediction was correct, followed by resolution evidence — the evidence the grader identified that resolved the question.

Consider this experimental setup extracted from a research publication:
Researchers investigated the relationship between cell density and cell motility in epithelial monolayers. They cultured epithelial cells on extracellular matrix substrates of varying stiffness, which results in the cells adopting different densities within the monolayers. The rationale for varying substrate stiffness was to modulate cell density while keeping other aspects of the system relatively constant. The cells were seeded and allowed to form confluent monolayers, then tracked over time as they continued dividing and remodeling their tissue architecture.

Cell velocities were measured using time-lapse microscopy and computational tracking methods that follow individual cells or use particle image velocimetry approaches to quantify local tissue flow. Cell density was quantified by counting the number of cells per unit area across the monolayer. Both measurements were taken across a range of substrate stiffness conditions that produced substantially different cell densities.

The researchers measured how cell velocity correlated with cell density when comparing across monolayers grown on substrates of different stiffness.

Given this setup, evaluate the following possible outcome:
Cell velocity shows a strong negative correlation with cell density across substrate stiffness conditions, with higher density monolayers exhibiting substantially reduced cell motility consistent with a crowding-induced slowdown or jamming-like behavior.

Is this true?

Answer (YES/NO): NO